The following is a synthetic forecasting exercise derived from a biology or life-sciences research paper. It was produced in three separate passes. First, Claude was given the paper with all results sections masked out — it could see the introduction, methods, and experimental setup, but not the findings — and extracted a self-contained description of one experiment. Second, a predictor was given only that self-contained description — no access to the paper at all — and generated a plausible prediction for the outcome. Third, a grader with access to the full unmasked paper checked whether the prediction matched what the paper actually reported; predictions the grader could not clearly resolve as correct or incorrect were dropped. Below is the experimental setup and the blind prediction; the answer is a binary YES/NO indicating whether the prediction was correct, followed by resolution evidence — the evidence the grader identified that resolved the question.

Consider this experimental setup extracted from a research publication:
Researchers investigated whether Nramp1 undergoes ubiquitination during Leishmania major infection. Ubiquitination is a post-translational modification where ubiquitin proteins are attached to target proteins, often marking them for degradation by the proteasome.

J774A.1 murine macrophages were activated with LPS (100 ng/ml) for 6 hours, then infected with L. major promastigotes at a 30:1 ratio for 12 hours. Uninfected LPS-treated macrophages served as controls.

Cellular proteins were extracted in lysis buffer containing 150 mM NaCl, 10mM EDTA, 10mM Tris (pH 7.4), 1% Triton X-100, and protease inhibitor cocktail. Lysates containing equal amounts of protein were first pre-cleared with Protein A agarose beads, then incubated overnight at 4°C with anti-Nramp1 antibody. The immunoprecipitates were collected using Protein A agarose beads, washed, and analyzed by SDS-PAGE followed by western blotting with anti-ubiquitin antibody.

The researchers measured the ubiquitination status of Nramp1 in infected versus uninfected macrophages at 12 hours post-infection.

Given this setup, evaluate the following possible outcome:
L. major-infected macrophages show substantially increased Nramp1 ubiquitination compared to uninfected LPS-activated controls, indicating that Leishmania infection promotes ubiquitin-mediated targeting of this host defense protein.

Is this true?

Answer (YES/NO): YES